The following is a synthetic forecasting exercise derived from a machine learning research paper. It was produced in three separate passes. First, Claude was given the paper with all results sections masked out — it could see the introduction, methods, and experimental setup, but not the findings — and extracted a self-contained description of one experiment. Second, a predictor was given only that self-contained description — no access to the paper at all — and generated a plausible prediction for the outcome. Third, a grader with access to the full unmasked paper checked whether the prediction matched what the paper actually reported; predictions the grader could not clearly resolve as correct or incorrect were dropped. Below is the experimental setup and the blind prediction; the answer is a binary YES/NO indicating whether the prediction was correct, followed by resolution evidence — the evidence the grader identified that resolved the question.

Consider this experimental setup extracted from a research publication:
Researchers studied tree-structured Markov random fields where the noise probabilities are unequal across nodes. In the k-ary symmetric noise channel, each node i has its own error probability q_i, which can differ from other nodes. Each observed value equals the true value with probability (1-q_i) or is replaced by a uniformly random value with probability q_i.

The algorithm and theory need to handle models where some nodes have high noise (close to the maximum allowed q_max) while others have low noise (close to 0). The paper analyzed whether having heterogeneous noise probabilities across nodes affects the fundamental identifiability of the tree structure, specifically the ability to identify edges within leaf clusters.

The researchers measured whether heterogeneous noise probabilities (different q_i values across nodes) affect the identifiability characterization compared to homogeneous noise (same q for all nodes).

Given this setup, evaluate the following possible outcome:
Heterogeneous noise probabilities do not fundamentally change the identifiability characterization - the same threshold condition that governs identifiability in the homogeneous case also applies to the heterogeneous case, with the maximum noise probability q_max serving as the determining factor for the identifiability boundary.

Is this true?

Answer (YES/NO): YES